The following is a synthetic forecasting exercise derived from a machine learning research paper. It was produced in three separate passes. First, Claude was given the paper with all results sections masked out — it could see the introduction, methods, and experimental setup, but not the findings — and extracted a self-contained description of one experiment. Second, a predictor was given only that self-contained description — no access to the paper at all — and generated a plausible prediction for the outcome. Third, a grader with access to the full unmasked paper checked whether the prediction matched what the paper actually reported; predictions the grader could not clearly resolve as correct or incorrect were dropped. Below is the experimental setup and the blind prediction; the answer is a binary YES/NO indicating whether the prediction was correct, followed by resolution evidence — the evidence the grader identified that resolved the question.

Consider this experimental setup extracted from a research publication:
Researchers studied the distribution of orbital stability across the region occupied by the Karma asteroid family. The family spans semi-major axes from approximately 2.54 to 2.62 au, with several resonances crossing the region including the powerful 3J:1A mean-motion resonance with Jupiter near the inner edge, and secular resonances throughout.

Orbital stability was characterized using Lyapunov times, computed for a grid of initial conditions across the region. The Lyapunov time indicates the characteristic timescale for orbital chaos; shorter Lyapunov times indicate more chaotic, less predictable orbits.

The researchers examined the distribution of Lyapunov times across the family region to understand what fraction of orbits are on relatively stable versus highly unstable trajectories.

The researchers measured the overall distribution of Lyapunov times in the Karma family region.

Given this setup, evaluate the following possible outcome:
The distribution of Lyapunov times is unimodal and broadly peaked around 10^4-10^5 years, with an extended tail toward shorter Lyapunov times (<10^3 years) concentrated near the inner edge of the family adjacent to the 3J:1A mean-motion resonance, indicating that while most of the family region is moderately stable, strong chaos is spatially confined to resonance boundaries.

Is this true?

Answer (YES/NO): NO